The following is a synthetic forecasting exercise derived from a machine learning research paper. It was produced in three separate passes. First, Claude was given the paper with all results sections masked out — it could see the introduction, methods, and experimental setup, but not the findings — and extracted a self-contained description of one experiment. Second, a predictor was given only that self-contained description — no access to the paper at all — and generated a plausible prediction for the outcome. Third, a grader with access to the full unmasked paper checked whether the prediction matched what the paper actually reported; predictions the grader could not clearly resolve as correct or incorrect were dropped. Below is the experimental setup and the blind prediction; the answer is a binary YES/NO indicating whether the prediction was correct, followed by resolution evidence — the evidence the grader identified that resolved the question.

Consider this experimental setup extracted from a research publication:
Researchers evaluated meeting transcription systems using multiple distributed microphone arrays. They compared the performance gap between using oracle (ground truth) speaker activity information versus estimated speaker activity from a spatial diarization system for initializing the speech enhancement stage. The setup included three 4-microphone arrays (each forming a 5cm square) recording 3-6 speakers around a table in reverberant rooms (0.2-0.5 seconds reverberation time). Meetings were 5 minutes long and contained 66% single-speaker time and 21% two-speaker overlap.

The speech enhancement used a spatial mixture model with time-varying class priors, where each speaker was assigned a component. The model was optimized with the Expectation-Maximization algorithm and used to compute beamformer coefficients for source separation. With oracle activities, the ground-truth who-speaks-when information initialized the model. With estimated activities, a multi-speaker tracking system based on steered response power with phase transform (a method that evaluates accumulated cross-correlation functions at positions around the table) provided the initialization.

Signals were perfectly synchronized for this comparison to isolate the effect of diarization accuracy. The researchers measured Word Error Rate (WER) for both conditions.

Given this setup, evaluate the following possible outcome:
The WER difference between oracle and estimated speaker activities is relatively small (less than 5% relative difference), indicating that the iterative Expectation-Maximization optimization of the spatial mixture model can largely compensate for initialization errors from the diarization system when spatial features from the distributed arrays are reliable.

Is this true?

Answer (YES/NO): YES